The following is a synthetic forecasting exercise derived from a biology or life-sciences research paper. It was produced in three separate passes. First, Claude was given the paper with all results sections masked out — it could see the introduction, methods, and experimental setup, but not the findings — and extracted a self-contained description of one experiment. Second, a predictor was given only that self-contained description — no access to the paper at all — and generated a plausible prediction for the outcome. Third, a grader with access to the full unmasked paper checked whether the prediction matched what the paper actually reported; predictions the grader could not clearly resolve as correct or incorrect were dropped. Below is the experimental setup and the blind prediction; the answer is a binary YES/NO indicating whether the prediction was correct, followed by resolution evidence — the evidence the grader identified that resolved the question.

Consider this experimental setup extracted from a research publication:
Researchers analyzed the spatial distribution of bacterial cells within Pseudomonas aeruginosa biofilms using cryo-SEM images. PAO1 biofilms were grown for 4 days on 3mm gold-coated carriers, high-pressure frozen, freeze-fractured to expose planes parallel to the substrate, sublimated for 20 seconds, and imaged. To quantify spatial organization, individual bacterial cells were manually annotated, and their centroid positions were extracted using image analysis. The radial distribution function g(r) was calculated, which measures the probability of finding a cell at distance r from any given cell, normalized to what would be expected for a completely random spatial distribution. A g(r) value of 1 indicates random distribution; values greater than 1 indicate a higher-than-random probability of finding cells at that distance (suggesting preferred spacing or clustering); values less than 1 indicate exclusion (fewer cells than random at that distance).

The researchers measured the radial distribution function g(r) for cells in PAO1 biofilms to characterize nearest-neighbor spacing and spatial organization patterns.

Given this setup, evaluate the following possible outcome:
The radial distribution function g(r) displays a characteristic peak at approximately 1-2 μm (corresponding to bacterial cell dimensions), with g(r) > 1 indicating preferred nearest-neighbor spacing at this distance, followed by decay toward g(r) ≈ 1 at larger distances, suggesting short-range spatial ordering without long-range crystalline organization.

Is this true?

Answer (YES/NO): YES